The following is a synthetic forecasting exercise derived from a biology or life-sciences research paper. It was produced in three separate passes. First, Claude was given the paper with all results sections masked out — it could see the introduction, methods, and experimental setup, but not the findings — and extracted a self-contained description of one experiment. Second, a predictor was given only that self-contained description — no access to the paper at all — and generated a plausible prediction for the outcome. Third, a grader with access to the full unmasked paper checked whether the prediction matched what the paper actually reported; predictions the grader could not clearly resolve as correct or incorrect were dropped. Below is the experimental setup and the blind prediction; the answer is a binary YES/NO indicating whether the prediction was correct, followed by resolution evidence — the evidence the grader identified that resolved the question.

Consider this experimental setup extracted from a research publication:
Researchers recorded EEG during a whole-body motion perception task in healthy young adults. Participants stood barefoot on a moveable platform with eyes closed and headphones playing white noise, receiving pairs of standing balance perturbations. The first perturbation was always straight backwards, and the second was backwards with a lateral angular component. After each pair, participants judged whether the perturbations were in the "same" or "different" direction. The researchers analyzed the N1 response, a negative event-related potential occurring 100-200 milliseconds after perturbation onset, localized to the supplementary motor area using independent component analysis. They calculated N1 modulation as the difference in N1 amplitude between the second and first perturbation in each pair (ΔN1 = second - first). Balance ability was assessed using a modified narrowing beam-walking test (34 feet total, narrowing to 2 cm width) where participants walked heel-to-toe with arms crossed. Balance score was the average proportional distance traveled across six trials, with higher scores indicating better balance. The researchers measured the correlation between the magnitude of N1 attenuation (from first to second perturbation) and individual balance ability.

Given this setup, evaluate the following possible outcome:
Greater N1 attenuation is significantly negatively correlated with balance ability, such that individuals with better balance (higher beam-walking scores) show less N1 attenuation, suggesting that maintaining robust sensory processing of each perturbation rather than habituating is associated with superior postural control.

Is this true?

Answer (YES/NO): NO